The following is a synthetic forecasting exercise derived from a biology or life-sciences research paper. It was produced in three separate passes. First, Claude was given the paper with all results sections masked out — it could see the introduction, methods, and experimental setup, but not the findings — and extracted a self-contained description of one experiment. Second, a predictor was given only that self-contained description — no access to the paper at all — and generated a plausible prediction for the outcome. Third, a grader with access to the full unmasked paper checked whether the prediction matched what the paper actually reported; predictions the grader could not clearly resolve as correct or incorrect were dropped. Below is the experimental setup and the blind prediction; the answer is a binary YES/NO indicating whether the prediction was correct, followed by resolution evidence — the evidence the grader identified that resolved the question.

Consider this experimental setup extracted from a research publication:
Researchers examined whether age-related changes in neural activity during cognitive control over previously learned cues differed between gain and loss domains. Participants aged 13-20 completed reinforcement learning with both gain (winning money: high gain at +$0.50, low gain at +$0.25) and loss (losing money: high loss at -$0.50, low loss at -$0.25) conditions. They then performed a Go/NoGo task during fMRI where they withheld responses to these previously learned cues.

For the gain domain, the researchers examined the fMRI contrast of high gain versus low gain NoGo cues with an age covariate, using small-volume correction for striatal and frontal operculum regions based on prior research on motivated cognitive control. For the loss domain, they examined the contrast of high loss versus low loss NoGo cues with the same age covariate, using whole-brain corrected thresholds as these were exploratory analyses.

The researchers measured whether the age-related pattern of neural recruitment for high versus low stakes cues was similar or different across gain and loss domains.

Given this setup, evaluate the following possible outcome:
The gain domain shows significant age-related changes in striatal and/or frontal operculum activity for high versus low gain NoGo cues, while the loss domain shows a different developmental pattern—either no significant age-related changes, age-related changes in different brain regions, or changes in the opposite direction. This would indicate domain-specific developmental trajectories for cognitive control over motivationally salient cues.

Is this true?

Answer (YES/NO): YES